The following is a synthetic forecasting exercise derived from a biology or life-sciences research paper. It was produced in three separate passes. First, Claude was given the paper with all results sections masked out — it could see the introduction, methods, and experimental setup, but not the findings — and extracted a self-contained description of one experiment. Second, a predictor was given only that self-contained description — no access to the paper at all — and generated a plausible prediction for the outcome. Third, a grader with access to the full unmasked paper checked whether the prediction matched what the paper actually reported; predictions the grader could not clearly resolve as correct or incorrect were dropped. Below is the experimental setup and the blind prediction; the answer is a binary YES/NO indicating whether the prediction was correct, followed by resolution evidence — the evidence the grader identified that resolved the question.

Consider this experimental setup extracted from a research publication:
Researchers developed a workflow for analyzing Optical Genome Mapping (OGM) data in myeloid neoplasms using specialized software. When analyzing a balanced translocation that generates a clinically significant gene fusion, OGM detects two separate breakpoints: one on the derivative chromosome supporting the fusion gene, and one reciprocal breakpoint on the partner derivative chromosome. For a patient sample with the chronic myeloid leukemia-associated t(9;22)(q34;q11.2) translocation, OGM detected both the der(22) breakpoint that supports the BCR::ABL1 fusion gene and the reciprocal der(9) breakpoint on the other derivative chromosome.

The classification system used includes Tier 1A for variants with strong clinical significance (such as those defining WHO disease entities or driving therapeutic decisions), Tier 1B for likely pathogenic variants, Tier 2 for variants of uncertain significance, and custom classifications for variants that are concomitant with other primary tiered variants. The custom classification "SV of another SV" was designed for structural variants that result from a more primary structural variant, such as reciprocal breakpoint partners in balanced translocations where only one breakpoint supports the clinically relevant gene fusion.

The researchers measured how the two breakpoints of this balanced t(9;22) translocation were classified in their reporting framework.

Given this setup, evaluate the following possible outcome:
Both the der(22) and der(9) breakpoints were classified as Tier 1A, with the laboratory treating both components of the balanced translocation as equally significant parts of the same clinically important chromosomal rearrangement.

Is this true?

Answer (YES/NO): NO